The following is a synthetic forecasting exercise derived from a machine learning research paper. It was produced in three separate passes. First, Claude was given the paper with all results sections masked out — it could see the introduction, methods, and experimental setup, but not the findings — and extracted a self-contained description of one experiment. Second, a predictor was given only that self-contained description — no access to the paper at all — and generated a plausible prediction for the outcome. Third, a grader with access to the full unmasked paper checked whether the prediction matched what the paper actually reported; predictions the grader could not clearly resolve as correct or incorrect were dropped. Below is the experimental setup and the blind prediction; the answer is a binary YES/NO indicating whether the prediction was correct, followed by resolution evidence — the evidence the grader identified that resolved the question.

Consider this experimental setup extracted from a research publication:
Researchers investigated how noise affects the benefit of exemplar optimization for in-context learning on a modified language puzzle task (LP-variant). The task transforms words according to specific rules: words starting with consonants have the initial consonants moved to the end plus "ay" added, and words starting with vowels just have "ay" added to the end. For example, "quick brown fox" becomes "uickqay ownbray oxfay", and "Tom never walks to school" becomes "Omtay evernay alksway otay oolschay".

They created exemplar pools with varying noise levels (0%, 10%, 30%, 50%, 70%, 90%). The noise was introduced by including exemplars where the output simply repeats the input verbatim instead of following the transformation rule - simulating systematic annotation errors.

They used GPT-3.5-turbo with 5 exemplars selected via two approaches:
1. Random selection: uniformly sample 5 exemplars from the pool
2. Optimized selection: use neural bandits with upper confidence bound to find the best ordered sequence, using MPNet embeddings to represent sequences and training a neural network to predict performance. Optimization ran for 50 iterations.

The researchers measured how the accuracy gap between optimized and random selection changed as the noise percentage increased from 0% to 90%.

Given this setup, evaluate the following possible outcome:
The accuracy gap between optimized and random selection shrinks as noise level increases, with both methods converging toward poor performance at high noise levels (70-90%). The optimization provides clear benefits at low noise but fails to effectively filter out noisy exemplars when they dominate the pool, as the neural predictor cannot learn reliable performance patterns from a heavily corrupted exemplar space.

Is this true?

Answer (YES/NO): NO